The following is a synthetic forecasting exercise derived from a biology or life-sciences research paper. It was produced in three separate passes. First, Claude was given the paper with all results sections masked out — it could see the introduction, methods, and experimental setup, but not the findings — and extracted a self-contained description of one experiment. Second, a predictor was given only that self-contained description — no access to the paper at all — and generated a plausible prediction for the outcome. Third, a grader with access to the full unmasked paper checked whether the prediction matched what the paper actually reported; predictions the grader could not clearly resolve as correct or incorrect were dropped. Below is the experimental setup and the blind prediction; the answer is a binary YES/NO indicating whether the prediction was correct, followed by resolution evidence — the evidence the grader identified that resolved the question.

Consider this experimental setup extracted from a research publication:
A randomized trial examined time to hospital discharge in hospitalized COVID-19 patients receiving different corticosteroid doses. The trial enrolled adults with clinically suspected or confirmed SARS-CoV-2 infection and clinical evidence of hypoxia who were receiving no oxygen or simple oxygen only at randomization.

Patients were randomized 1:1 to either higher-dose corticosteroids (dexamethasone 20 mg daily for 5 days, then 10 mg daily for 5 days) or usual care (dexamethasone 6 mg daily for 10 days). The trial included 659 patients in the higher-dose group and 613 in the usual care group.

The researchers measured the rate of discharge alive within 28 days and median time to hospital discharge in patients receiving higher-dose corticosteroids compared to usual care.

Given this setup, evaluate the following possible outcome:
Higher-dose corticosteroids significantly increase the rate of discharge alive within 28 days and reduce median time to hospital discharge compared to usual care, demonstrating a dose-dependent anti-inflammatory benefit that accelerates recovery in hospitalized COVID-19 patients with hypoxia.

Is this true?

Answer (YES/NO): NO